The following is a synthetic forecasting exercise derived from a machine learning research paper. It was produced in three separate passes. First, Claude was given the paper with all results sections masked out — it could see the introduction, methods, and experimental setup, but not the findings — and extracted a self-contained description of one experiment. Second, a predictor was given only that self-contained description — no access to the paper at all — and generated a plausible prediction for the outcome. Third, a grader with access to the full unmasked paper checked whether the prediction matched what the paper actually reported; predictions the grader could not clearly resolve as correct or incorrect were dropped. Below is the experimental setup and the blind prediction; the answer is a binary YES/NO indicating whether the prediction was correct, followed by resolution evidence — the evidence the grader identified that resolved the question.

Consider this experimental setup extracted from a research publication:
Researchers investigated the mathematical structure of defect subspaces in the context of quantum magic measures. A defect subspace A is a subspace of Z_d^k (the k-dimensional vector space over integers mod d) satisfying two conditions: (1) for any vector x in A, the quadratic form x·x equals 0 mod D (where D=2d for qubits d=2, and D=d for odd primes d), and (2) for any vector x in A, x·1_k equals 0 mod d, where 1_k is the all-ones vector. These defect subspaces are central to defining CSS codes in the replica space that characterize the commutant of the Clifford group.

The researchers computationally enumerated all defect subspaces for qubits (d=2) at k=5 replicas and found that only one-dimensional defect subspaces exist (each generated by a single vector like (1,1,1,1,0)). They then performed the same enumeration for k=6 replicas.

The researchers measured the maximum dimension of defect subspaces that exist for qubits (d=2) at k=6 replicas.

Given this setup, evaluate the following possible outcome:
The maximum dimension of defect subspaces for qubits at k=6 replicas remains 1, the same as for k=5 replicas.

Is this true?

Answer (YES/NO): NO